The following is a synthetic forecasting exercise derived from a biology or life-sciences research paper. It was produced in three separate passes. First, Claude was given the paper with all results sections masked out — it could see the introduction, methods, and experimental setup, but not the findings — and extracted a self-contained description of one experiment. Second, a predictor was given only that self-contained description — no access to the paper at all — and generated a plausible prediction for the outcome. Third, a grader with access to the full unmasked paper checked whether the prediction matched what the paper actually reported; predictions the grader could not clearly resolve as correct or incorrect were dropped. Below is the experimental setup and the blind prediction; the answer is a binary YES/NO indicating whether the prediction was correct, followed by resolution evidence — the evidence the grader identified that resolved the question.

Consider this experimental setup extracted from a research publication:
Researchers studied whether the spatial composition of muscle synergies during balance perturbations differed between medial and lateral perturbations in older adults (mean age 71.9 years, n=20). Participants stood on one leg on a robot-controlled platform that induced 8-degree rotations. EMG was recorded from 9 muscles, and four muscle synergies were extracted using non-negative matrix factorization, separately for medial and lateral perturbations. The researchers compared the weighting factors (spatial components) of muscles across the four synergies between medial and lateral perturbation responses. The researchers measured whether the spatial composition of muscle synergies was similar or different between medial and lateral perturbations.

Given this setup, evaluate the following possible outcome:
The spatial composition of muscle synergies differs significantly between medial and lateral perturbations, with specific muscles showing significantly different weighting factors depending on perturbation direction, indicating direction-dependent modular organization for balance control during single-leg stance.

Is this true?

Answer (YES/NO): NO